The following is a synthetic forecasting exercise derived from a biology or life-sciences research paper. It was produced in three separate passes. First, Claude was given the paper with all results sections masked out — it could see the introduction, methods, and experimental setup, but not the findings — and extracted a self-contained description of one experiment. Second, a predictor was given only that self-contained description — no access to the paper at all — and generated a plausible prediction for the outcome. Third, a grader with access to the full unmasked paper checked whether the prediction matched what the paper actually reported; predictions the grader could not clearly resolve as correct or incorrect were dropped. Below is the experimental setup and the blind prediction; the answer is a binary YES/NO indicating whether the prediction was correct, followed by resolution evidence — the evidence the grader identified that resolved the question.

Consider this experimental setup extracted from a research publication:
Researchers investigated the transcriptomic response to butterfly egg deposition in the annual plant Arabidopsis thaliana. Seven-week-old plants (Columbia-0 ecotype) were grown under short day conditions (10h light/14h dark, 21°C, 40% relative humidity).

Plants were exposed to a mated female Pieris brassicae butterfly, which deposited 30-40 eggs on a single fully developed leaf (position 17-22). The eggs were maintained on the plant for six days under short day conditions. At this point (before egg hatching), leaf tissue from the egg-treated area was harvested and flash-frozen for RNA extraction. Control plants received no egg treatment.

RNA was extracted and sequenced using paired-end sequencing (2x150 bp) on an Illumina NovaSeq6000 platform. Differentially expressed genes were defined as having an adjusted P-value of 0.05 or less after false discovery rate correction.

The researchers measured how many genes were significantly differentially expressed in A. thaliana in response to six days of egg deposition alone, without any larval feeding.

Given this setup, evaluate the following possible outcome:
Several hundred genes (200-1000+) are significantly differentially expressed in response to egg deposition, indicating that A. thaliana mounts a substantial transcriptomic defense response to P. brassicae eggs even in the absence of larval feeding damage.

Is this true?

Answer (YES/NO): YES